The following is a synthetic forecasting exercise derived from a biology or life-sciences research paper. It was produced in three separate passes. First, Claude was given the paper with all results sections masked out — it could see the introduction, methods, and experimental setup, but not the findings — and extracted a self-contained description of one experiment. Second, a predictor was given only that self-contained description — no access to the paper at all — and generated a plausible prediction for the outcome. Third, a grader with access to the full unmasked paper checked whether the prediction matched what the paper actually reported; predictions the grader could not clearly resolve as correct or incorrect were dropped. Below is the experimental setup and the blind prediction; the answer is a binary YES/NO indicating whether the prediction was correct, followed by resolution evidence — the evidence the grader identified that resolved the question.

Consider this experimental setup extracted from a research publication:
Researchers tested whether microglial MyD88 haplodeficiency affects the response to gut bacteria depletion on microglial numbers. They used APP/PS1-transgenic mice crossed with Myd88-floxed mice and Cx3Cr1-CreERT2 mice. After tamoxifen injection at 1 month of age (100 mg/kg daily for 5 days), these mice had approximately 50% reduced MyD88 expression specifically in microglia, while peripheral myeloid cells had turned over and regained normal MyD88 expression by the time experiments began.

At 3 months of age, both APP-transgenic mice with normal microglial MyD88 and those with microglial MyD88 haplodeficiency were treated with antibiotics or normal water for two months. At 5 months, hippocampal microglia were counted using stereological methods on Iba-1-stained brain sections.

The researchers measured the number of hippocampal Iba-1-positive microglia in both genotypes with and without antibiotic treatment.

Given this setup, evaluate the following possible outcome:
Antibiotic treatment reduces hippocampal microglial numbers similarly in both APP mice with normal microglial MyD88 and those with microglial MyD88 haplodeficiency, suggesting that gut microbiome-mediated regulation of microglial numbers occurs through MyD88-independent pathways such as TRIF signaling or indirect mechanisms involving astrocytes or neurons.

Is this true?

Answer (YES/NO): NO